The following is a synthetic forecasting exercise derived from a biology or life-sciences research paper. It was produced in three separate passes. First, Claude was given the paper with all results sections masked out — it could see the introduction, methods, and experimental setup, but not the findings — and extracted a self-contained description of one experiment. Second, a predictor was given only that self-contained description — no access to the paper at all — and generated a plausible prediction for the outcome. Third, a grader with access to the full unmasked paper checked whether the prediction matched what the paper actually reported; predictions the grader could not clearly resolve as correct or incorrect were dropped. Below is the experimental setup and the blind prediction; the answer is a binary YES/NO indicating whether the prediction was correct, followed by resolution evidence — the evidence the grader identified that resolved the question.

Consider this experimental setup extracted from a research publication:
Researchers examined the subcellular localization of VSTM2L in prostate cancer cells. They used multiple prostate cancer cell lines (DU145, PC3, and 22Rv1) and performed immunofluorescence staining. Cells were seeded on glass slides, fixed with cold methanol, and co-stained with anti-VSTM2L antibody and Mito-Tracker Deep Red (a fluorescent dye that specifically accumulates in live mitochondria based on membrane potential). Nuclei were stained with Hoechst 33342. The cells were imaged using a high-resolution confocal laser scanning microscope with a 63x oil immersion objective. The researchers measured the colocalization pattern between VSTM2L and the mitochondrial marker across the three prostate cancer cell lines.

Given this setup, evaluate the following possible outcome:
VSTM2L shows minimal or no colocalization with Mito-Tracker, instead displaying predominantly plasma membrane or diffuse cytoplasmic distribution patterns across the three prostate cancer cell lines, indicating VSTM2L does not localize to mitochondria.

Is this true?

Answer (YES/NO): NO